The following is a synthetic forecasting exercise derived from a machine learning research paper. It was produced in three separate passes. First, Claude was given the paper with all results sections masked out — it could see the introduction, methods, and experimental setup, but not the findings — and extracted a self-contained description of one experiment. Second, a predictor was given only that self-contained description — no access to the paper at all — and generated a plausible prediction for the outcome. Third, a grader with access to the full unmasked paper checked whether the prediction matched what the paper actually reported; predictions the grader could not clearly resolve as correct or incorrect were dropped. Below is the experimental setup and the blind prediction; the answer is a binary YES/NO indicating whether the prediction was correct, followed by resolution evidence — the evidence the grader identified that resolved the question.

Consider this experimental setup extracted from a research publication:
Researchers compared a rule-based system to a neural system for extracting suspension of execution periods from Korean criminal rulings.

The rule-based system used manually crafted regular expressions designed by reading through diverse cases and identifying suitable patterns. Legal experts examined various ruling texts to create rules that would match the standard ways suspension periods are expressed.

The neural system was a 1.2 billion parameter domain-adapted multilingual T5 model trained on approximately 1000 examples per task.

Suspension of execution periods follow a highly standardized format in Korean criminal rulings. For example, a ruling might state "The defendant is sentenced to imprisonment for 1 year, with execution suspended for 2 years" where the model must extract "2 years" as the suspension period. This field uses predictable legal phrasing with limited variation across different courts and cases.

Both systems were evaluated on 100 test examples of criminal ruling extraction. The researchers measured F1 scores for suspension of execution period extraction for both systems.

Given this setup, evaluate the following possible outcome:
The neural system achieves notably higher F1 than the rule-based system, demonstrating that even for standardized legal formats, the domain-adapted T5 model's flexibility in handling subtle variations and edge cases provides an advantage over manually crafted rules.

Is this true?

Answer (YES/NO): NO